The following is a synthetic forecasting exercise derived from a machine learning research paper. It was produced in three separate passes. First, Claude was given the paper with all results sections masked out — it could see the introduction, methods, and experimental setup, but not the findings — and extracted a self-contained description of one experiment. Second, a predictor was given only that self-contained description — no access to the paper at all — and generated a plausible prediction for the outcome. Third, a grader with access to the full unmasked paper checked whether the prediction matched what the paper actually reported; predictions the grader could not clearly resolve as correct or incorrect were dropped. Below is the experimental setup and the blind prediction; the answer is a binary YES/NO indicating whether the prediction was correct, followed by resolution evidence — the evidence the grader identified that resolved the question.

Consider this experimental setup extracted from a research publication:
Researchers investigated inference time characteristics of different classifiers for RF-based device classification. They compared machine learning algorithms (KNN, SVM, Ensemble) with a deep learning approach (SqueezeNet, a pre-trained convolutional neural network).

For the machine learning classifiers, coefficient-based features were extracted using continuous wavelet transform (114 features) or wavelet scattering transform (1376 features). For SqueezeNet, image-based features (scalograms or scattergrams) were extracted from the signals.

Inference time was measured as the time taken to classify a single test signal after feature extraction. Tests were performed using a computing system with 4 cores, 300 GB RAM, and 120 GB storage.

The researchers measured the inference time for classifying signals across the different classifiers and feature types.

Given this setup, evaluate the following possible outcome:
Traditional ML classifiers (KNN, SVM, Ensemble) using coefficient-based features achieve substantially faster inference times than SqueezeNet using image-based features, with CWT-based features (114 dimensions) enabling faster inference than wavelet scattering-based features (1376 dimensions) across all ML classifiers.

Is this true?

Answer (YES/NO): NO